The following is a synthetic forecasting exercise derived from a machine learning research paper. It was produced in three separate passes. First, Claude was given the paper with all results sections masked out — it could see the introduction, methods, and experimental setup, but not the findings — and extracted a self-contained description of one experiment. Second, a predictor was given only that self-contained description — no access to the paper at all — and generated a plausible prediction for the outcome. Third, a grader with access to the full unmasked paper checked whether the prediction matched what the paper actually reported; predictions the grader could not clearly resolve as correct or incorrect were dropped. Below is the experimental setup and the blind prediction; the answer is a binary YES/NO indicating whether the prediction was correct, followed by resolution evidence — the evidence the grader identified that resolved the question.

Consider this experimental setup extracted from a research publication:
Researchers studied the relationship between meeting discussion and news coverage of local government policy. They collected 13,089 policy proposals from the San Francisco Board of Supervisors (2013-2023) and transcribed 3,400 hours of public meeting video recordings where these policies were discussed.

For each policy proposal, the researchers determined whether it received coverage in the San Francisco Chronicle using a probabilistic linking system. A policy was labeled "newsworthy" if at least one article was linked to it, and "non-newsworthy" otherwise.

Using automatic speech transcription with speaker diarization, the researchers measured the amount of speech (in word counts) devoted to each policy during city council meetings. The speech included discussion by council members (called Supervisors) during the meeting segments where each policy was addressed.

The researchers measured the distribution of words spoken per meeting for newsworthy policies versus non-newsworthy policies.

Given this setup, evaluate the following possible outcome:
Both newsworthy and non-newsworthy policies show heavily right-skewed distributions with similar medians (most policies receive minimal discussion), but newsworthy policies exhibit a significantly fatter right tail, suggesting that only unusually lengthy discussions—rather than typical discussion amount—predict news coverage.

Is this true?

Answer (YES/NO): NO